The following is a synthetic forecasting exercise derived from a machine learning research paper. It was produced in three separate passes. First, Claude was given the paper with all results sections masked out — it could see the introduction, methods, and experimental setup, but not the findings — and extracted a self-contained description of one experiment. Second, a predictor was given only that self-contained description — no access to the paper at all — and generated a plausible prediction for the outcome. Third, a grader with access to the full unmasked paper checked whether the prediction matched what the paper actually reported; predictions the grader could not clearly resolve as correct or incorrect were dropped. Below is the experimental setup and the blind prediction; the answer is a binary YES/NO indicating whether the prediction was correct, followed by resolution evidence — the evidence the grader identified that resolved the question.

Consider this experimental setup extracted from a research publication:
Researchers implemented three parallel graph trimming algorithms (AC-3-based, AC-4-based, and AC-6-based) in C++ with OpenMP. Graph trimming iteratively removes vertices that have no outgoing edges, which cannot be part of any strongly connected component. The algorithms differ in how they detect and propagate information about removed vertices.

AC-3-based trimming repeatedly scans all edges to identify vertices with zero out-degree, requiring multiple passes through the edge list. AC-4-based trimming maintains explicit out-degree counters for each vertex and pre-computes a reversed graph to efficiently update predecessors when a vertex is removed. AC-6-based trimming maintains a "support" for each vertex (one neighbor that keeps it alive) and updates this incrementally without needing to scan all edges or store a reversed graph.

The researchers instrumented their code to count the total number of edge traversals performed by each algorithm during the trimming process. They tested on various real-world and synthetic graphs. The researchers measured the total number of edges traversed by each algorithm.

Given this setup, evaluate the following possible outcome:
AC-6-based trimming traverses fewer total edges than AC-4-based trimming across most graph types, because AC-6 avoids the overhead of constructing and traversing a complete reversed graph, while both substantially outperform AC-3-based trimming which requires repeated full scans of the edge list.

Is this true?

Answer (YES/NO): NO